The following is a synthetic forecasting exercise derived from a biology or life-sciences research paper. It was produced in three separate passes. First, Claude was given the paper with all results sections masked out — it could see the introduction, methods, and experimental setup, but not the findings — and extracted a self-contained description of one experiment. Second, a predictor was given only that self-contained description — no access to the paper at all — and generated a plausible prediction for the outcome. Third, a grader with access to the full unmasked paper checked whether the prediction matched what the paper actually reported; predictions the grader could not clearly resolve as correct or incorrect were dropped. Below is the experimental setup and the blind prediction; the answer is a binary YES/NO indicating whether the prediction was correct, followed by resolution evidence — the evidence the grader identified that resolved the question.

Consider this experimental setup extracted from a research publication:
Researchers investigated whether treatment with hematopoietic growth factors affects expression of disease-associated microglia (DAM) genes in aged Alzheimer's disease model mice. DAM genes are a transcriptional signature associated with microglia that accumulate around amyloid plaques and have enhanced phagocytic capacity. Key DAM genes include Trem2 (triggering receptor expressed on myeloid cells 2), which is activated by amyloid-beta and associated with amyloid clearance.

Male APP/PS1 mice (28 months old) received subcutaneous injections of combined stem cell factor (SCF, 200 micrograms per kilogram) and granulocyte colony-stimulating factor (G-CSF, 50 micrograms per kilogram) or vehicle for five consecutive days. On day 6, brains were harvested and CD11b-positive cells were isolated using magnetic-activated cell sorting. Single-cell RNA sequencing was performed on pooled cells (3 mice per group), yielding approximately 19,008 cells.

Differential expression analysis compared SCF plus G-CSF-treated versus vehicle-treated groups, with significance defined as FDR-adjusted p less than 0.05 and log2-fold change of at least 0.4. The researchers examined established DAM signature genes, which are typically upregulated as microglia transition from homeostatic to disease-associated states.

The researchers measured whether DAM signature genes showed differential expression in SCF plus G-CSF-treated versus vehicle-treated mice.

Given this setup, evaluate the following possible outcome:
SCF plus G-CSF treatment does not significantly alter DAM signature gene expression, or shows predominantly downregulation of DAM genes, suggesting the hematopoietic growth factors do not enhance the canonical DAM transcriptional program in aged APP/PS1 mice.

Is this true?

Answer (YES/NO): NO